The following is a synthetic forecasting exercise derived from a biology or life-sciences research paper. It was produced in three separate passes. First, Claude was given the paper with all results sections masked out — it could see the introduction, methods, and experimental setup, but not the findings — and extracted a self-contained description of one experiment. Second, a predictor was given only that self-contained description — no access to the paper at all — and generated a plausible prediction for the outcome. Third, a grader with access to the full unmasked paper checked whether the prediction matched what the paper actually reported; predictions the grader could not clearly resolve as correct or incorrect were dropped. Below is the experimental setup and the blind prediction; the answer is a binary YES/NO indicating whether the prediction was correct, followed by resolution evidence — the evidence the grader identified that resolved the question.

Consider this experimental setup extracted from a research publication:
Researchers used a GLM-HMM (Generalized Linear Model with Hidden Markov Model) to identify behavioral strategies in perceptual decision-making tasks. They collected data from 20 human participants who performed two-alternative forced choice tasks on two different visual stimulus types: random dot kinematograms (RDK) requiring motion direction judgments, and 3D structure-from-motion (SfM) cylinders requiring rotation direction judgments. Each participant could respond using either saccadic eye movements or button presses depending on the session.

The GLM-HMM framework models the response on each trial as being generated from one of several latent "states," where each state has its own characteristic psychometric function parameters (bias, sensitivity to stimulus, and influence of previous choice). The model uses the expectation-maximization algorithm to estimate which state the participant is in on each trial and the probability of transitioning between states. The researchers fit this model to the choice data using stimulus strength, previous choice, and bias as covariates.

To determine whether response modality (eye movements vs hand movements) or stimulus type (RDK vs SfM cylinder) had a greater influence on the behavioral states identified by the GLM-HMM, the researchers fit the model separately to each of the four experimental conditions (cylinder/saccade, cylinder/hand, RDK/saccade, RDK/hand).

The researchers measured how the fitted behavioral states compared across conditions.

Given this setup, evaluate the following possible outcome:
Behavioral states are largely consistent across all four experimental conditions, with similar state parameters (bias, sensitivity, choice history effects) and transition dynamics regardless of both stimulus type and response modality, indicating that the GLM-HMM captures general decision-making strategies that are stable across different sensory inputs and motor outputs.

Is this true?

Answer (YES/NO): NO